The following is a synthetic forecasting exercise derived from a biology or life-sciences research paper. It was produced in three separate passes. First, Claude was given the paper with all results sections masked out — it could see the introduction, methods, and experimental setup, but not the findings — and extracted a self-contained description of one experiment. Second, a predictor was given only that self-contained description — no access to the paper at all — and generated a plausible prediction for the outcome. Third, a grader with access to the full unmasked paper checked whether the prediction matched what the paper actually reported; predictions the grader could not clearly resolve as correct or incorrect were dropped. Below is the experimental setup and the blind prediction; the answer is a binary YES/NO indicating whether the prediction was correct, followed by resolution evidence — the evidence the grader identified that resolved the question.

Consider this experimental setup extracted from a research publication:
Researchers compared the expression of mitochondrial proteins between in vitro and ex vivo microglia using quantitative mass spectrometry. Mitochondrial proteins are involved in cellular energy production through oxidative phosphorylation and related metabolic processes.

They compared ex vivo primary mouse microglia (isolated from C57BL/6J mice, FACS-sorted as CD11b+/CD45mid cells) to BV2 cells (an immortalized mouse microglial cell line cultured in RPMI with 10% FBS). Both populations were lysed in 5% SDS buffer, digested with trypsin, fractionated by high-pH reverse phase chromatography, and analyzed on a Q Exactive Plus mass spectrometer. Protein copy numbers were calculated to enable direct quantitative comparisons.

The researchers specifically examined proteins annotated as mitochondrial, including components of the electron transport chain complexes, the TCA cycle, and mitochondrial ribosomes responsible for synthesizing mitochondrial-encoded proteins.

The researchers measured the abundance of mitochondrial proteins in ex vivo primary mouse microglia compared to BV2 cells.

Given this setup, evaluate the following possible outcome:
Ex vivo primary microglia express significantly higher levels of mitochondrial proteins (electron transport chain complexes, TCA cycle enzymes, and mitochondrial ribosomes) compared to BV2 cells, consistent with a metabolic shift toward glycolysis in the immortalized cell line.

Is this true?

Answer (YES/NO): NO